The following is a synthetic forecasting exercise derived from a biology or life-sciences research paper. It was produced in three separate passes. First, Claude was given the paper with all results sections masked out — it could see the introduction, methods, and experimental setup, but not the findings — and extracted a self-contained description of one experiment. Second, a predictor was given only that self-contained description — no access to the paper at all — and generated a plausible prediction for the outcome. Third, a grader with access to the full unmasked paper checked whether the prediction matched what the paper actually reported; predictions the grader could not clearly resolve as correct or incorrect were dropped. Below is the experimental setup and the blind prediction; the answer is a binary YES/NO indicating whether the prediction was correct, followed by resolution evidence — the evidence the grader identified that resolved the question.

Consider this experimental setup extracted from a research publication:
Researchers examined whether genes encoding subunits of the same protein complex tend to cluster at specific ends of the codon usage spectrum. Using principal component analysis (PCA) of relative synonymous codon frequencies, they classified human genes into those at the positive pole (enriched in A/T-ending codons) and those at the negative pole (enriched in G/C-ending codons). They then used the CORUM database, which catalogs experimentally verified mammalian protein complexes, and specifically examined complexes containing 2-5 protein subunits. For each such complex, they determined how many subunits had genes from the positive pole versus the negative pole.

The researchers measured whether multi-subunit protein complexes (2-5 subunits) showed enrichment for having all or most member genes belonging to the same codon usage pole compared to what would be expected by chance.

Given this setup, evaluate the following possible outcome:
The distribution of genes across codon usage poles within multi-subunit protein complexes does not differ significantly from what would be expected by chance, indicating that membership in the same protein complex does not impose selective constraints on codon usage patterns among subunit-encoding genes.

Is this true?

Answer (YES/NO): NO